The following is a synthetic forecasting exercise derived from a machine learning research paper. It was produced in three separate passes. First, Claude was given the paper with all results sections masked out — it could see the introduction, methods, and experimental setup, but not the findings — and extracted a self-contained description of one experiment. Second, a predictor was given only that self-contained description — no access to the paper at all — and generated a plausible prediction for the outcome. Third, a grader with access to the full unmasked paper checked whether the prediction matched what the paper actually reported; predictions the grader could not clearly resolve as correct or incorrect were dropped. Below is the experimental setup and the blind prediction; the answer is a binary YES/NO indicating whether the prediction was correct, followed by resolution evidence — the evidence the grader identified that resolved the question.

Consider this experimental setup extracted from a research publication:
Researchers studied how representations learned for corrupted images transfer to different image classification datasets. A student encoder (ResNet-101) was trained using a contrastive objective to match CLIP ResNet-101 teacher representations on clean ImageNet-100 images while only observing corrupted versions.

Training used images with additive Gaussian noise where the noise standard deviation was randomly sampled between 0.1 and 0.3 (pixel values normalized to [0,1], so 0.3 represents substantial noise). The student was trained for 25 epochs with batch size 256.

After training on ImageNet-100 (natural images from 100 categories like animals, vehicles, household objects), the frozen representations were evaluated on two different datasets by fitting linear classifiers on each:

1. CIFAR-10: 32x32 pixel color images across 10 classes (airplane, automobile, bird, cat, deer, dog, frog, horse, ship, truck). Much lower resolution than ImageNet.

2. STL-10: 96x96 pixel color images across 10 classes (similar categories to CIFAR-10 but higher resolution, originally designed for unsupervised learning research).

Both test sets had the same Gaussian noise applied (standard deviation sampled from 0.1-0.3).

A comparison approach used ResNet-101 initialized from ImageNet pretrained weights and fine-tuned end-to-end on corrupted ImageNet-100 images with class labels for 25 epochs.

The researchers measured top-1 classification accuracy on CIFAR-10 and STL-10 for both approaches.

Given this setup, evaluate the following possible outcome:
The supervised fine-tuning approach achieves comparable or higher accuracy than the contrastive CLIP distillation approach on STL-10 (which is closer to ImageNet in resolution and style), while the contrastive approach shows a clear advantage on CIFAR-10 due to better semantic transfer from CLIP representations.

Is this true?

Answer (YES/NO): NO